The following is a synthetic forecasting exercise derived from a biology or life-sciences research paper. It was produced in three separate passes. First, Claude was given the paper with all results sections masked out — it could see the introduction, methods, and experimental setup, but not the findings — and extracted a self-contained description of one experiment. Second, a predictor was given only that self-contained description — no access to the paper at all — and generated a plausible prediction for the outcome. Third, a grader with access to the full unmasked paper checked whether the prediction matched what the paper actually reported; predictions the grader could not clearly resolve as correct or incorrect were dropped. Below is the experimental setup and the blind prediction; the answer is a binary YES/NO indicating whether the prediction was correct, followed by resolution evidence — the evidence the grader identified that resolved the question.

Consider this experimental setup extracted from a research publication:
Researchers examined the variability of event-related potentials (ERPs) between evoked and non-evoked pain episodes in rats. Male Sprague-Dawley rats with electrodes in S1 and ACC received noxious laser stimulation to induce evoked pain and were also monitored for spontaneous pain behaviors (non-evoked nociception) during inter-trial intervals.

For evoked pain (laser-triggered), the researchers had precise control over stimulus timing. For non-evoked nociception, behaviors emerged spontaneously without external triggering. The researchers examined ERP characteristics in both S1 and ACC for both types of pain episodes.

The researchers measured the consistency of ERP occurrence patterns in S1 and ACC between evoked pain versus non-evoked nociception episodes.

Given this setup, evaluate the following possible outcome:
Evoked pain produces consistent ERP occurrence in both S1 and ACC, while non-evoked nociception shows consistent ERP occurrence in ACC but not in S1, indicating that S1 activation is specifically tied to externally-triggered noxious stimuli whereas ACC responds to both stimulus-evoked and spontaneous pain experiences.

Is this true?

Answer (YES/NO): NO